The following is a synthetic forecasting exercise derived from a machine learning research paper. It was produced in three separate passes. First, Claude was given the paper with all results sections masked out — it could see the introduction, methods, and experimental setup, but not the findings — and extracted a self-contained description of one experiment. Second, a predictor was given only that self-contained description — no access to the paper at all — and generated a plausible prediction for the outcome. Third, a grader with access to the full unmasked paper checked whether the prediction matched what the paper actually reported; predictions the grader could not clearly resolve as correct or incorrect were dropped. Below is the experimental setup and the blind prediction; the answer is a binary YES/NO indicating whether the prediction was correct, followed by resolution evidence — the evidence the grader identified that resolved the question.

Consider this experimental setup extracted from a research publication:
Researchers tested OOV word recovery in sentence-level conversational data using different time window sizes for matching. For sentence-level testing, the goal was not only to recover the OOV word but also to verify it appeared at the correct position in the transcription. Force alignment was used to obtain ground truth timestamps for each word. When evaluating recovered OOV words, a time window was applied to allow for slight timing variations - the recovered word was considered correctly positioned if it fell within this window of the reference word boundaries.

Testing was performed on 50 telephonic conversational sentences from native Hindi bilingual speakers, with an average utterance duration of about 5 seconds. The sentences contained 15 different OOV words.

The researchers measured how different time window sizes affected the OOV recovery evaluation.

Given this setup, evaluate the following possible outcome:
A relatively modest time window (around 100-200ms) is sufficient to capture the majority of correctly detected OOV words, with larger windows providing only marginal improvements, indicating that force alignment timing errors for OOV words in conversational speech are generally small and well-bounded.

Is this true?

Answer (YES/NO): NO